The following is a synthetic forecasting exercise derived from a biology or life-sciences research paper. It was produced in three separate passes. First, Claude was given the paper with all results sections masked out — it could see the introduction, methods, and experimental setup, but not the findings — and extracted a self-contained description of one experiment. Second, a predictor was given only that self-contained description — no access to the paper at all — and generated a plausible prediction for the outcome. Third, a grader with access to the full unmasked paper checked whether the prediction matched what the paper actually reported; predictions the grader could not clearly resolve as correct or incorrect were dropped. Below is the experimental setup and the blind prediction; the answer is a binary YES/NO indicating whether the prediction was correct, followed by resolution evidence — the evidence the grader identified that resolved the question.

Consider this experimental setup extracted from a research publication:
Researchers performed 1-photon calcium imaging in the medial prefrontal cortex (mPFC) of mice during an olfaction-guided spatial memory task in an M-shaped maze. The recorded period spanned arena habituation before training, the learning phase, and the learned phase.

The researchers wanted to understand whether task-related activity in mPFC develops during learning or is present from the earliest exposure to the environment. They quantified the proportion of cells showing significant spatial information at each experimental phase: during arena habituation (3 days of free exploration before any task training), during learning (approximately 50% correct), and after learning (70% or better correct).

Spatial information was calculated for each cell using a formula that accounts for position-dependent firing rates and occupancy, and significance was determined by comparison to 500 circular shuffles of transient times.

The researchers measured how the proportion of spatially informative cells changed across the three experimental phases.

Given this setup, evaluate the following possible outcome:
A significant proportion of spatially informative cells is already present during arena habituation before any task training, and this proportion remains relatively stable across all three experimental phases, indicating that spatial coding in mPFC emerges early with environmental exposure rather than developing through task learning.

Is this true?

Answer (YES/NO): NO